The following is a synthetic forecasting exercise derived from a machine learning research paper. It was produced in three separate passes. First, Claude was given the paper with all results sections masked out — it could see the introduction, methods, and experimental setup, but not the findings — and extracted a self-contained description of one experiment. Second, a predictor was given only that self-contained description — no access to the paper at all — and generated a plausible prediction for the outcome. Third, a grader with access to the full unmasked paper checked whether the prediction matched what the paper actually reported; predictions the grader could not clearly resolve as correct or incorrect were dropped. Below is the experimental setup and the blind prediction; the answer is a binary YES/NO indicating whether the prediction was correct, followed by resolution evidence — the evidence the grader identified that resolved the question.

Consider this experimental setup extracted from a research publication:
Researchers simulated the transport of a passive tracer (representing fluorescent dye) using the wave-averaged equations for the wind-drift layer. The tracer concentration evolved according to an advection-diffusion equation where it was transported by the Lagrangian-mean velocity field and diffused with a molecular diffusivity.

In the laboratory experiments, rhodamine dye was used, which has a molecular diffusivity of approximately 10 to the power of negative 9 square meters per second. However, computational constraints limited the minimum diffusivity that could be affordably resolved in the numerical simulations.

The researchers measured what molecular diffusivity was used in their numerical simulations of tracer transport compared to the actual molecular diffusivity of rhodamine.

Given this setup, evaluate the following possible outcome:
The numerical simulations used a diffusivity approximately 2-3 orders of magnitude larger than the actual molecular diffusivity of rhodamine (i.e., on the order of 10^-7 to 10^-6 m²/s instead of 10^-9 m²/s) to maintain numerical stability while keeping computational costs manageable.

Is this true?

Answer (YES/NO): YES